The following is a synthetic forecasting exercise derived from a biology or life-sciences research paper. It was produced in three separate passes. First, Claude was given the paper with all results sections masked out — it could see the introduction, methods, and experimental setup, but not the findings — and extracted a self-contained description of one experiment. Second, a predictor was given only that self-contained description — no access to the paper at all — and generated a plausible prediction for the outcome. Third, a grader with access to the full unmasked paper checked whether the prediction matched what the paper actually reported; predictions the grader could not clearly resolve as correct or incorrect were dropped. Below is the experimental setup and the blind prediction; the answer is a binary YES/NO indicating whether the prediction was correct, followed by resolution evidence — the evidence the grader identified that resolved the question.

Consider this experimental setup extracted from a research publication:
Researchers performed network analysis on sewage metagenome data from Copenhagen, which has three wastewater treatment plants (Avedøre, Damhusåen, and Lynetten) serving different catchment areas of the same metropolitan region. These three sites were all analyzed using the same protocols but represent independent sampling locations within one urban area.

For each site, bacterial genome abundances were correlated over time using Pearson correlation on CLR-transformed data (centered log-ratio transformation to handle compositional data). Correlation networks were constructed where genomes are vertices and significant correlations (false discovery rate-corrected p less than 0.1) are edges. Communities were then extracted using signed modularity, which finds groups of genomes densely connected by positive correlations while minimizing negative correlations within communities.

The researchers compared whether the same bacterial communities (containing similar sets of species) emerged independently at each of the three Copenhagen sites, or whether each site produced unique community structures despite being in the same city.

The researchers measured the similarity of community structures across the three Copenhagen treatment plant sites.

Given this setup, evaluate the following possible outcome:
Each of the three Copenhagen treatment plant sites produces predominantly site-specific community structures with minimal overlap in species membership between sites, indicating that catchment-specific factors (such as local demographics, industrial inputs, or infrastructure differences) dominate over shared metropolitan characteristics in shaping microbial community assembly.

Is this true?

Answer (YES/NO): NO